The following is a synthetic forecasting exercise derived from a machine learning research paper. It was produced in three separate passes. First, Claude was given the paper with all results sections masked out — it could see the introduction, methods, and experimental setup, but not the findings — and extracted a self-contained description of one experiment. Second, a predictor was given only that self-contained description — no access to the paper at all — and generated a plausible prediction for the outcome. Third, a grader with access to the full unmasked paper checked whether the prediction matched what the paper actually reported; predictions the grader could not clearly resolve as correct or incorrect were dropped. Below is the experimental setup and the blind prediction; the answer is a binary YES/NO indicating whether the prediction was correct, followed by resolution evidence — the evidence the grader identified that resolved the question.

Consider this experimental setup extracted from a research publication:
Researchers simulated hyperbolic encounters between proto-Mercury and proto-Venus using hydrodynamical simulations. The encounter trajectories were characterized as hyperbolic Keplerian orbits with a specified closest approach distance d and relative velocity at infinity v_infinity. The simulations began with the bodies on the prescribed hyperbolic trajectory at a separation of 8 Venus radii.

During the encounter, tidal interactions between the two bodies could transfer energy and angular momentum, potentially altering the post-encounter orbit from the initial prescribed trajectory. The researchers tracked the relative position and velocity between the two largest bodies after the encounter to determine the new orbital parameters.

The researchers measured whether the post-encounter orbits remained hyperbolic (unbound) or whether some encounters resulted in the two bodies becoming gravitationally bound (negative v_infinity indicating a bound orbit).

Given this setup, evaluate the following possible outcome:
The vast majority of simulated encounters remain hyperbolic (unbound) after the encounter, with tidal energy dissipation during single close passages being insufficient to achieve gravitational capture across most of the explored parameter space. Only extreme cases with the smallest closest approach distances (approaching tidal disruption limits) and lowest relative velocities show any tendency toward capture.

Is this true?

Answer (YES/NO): YES